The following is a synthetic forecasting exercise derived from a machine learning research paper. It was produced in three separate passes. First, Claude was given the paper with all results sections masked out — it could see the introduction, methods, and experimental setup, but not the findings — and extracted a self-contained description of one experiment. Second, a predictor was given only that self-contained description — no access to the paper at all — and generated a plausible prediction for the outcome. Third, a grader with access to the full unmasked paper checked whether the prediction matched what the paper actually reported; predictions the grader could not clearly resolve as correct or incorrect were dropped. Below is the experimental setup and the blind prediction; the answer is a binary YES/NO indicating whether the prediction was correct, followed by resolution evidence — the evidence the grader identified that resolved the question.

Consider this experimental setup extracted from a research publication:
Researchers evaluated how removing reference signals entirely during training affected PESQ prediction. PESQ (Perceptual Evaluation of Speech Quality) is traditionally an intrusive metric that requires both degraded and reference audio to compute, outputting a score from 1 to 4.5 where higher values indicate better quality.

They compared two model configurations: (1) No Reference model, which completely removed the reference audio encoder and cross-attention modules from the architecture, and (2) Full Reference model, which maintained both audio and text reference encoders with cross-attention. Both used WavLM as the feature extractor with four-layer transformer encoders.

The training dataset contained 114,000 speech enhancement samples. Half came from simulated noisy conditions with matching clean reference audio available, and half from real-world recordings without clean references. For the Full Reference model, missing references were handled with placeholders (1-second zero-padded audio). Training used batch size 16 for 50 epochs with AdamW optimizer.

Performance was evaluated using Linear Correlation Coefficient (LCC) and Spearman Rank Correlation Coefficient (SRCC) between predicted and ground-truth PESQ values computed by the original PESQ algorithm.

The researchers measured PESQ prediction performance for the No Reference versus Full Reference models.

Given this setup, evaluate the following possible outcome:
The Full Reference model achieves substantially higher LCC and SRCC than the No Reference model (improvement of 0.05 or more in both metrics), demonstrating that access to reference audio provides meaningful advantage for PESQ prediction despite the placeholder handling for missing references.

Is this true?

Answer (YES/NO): NO